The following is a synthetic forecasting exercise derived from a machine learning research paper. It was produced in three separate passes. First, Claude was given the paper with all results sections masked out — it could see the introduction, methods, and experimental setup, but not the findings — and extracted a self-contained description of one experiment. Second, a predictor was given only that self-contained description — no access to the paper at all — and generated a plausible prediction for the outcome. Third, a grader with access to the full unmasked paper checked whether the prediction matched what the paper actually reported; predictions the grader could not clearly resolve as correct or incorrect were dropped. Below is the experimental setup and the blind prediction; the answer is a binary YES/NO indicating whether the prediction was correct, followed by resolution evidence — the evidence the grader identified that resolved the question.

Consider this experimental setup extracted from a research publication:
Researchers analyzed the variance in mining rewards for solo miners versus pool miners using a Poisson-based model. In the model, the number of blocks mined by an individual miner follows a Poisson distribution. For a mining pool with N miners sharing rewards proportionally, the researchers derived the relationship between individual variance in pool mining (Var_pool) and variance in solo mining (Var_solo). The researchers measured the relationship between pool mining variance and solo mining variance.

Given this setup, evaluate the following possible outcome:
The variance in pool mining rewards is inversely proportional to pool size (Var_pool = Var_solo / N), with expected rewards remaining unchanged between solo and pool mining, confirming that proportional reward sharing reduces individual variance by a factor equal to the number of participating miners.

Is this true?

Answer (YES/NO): NO